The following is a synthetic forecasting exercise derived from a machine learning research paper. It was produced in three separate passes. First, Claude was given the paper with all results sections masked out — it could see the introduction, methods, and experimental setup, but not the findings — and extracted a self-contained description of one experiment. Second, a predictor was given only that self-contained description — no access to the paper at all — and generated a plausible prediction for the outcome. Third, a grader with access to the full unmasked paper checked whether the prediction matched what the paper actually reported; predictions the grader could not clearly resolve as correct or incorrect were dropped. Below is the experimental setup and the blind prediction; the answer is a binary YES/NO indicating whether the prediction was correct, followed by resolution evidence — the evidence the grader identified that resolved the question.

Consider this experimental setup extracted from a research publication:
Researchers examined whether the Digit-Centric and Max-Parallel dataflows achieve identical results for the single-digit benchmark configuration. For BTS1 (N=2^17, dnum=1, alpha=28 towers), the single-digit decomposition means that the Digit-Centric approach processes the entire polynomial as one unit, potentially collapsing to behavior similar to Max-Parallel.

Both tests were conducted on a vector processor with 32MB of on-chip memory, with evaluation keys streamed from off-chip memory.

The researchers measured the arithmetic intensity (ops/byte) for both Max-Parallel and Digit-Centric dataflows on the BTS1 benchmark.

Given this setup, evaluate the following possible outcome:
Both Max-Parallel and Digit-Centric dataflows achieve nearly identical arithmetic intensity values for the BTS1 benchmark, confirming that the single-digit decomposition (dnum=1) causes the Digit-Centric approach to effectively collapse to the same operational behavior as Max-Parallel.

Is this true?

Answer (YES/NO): YES